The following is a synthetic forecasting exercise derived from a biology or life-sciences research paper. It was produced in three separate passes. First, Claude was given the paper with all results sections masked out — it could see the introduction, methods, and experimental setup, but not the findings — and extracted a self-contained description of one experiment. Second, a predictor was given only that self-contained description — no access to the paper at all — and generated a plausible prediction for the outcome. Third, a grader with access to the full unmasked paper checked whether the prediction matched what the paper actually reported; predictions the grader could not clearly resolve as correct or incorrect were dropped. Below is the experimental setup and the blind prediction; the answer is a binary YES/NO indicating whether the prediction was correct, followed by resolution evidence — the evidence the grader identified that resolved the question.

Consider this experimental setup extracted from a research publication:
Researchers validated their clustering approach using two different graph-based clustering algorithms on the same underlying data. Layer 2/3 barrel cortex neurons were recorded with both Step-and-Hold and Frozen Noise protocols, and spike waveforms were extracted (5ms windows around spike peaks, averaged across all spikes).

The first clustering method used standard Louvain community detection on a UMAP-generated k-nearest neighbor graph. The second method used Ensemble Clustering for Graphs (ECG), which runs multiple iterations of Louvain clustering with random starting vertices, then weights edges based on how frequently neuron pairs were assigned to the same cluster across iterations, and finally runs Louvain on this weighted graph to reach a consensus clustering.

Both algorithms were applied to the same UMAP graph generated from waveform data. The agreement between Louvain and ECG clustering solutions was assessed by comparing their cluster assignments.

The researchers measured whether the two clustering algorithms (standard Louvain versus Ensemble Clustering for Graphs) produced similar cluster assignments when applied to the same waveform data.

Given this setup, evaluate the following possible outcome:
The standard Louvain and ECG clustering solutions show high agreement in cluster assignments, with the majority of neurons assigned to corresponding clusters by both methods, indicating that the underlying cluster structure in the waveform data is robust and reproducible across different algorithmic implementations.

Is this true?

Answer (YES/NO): YES